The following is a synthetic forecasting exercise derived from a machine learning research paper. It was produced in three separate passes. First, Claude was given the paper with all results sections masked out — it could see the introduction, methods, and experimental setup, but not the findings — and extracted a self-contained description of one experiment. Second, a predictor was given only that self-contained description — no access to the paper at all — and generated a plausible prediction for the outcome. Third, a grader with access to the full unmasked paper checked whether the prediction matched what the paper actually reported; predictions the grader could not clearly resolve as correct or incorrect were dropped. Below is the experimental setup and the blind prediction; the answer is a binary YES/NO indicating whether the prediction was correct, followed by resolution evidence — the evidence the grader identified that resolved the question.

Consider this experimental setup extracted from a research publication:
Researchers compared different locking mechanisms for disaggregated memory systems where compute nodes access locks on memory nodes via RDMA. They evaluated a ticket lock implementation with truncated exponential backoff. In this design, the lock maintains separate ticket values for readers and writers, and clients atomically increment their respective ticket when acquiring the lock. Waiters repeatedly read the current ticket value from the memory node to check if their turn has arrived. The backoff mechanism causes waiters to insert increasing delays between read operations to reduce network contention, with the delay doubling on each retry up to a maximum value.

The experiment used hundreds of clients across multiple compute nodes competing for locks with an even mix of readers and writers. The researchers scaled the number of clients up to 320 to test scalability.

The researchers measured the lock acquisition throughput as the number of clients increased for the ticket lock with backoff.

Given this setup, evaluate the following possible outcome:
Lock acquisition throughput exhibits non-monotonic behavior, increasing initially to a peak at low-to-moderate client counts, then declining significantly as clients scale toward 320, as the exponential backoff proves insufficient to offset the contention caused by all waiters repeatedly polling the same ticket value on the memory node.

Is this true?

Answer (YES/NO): YES